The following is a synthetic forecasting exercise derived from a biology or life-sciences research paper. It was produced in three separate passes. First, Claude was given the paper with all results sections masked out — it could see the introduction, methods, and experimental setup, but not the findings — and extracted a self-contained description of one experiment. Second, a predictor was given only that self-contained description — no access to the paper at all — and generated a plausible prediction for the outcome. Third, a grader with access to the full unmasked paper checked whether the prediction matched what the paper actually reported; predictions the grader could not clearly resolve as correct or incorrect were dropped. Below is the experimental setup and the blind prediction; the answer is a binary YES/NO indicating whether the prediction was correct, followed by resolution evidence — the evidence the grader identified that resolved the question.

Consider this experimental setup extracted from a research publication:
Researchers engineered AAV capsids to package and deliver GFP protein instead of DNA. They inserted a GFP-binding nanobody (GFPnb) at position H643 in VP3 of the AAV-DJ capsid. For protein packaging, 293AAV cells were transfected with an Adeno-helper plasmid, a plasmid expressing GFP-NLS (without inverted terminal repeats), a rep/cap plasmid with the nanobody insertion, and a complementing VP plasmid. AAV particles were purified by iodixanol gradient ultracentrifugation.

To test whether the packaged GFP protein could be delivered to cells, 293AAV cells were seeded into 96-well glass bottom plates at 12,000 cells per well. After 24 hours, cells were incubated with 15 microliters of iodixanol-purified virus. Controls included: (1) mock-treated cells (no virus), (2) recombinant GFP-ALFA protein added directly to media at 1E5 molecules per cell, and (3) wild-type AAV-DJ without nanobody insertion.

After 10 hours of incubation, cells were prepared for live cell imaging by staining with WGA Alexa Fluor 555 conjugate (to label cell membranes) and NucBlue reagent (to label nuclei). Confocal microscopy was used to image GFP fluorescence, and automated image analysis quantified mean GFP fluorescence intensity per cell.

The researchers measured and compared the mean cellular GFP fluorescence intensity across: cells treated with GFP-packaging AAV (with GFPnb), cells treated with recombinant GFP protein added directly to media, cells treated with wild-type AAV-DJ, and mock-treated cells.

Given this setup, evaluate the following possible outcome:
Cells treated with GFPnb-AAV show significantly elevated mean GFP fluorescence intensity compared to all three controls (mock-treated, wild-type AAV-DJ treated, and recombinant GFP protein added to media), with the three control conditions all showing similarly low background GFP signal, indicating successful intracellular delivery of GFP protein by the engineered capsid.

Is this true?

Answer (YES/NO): YES